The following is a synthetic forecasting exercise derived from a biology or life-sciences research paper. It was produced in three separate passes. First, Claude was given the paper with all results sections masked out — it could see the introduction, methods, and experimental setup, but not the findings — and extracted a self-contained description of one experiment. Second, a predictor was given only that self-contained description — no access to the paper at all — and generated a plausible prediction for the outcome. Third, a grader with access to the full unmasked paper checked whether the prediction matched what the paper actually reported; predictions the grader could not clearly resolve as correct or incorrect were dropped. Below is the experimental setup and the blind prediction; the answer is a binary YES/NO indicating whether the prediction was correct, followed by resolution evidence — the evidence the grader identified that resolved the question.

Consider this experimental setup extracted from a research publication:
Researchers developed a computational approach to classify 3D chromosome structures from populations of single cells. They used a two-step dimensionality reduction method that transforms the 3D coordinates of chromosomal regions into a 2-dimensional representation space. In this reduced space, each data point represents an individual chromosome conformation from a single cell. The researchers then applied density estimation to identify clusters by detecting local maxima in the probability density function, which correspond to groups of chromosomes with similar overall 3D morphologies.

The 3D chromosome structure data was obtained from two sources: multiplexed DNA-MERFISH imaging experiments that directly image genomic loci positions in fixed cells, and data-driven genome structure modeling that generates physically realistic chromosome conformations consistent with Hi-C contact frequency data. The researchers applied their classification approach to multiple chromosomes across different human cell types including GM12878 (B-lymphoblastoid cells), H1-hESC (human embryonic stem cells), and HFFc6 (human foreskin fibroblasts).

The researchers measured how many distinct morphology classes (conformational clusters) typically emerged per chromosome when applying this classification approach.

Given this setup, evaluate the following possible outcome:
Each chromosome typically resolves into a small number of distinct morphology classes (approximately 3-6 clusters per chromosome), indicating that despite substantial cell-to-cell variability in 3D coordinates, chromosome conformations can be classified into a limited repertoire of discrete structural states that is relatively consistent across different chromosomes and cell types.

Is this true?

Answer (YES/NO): NO